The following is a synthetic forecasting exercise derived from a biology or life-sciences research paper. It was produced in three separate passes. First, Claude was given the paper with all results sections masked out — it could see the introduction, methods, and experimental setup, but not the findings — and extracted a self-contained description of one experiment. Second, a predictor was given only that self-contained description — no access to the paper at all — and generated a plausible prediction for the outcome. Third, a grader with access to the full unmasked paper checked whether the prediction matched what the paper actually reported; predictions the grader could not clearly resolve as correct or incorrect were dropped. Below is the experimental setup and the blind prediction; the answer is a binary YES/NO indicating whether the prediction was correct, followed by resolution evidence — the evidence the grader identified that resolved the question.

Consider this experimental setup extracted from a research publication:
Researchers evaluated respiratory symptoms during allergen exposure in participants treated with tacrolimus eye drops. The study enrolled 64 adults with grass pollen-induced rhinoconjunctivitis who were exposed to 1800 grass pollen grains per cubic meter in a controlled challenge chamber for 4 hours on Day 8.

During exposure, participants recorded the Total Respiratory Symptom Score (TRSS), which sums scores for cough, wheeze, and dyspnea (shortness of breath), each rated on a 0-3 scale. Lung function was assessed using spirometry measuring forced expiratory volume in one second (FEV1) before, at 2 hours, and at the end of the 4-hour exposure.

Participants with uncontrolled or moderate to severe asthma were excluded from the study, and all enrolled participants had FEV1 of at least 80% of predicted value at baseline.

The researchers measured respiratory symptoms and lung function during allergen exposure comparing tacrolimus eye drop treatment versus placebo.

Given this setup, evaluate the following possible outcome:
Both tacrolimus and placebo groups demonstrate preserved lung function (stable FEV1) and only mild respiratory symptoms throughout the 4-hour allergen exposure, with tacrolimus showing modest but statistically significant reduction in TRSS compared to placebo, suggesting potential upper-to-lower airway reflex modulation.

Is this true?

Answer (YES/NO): NO